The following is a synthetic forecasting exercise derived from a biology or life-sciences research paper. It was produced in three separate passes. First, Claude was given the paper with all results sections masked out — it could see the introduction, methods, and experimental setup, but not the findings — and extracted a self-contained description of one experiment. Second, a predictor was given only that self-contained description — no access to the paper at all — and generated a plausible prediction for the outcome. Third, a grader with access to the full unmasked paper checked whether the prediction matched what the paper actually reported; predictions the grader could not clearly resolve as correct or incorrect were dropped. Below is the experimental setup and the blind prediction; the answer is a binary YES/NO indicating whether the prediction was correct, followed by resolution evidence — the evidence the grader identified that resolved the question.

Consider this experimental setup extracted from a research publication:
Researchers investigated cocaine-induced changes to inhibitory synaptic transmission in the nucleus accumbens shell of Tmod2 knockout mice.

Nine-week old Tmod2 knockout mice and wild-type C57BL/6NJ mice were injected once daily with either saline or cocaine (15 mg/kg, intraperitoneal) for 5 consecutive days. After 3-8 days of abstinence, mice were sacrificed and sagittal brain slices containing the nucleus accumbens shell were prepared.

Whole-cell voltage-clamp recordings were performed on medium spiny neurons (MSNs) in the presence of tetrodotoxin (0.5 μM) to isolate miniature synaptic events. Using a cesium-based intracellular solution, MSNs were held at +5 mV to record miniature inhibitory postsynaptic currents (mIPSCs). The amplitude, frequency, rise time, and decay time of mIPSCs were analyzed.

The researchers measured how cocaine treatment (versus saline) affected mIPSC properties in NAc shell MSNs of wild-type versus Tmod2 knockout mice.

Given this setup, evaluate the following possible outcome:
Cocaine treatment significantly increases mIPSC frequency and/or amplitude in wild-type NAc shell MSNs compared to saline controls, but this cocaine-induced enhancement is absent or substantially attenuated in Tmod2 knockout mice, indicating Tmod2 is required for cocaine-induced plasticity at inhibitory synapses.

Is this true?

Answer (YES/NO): NO